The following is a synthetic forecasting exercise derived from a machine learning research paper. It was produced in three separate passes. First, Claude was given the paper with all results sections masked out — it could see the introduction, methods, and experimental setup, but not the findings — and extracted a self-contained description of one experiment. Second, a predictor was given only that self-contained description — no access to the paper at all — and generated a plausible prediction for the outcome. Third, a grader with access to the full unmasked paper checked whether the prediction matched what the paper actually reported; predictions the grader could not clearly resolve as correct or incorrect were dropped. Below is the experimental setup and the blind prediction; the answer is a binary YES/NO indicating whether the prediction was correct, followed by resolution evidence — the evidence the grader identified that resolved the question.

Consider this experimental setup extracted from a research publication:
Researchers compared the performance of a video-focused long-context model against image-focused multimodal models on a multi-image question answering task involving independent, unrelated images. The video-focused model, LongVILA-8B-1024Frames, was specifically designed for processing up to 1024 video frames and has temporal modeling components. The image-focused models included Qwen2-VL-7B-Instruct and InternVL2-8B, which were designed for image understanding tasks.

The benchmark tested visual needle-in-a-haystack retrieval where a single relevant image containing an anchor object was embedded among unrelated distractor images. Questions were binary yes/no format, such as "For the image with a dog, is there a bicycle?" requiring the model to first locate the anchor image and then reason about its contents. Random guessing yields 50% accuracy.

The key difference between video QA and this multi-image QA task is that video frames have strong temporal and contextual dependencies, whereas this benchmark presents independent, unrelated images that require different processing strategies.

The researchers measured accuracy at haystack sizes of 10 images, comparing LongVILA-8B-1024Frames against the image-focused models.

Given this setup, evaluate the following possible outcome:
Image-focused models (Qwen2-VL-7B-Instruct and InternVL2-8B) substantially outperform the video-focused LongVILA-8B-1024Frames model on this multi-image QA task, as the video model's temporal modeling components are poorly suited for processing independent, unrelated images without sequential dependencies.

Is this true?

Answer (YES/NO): NO